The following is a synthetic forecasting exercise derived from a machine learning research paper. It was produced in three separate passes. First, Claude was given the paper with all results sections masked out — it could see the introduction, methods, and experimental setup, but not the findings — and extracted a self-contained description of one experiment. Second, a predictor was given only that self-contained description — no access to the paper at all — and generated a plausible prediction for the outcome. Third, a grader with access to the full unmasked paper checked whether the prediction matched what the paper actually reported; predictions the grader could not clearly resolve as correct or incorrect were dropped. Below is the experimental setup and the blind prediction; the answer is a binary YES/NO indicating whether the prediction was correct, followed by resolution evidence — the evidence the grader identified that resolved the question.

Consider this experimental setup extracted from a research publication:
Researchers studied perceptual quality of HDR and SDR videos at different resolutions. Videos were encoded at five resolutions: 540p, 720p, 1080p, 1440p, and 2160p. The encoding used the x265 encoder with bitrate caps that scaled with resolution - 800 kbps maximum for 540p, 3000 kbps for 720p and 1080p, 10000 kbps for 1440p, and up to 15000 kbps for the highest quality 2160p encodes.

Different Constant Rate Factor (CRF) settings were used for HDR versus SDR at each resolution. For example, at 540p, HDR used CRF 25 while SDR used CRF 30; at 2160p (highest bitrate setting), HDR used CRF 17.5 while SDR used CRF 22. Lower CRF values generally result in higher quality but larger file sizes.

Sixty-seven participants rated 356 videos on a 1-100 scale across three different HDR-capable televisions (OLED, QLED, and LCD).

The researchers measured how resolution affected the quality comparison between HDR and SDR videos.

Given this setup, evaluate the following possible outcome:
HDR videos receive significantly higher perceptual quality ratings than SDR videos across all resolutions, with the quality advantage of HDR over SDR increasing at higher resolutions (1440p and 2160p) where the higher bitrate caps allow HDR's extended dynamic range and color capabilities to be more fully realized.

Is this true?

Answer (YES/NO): NO